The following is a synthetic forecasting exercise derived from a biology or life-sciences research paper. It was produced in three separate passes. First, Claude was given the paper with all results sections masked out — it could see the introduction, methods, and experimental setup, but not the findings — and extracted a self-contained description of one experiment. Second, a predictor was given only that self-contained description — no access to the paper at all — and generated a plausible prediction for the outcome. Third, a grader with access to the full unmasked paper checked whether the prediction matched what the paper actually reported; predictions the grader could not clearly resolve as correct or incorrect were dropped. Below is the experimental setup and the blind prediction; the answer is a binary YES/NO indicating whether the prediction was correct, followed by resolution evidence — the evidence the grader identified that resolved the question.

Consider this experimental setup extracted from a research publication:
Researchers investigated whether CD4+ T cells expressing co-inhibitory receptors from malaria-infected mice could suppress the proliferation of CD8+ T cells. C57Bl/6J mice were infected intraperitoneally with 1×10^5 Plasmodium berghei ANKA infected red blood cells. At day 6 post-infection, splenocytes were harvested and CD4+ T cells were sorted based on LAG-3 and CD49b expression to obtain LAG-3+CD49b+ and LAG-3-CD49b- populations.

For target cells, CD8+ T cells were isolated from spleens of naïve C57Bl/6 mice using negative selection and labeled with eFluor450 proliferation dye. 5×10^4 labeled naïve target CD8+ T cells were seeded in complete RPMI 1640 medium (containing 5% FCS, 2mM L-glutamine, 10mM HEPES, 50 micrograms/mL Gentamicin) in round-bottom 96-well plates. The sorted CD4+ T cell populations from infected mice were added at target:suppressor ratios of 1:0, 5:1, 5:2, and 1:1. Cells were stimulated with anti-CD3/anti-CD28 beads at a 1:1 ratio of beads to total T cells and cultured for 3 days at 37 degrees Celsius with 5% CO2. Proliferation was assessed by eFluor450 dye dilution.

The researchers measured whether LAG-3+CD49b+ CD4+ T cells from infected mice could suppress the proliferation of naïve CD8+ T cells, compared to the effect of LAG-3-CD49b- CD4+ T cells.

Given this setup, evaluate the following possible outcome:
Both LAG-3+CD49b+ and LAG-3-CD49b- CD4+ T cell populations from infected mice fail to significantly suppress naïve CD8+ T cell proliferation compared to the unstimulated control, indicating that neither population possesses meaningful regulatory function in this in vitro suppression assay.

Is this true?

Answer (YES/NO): NO